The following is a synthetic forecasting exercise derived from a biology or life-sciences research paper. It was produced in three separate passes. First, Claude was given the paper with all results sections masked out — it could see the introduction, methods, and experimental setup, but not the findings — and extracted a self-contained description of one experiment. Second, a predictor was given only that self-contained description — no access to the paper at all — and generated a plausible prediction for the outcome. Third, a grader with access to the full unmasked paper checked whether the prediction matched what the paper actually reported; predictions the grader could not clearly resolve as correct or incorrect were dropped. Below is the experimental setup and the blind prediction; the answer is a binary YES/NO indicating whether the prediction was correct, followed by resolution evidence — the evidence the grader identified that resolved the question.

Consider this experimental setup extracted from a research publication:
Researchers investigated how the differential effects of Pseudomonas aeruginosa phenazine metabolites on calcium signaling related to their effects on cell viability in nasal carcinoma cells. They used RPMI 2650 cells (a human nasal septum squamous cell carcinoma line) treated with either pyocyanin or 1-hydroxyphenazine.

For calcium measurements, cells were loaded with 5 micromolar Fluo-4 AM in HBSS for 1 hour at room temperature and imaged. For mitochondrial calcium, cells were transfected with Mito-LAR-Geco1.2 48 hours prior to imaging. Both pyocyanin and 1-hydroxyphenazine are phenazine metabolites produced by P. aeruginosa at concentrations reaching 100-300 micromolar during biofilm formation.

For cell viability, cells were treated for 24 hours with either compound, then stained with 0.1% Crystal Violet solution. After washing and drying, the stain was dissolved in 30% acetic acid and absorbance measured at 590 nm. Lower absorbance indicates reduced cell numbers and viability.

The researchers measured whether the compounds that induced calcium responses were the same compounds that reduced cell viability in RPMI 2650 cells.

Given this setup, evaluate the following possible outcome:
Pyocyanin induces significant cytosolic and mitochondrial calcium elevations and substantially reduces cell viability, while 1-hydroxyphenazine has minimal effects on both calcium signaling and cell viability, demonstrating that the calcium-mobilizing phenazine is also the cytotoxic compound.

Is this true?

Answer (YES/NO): NO